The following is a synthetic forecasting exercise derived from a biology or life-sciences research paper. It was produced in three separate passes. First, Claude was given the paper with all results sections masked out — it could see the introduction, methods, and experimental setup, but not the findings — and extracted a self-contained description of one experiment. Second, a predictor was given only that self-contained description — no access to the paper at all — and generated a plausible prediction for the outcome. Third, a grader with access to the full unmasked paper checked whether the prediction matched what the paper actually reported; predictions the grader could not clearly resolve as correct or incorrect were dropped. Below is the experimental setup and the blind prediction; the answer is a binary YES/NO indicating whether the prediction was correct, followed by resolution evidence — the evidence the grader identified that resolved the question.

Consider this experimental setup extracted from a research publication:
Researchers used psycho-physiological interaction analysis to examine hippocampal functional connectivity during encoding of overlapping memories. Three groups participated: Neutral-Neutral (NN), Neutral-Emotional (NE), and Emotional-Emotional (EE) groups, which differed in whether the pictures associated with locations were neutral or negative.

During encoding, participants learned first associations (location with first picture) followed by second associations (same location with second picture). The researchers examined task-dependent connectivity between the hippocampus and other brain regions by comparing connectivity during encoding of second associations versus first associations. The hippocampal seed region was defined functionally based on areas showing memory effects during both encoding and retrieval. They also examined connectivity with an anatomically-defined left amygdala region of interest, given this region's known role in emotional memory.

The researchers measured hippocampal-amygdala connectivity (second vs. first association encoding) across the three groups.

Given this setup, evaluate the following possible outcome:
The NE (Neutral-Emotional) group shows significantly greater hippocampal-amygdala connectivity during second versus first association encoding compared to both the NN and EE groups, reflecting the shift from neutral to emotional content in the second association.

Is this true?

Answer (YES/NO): YES